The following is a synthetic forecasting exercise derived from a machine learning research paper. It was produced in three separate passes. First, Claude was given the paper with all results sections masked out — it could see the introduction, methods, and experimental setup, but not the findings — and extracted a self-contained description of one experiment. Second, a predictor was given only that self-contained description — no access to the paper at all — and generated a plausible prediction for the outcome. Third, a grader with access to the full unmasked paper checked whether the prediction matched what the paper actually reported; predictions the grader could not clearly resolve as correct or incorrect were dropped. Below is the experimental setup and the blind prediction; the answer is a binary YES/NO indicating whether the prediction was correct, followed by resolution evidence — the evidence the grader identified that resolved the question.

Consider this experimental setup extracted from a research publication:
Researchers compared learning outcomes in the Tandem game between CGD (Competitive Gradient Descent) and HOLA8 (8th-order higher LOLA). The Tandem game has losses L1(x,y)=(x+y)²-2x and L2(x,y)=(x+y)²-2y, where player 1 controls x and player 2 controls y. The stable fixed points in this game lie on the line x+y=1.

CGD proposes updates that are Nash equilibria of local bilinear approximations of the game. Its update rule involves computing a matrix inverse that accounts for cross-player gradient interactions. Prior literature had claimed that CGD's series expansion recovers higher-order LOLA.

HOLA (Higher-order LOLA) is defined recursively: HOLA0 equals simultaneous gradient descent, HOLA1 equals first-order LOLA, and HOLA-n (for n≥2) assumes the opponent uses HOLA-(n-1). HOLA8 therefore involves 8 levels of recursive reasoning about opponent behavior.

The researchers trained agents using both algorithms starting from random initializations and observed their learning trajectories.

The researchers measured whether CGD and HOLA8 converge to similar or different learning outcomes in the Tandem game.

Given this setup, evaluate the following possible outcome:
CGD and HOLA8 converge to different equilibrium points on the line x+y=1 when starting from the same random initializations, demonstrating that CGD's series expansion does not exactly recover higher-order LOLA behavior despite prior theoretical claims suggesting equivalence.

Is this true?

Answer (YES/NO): NO